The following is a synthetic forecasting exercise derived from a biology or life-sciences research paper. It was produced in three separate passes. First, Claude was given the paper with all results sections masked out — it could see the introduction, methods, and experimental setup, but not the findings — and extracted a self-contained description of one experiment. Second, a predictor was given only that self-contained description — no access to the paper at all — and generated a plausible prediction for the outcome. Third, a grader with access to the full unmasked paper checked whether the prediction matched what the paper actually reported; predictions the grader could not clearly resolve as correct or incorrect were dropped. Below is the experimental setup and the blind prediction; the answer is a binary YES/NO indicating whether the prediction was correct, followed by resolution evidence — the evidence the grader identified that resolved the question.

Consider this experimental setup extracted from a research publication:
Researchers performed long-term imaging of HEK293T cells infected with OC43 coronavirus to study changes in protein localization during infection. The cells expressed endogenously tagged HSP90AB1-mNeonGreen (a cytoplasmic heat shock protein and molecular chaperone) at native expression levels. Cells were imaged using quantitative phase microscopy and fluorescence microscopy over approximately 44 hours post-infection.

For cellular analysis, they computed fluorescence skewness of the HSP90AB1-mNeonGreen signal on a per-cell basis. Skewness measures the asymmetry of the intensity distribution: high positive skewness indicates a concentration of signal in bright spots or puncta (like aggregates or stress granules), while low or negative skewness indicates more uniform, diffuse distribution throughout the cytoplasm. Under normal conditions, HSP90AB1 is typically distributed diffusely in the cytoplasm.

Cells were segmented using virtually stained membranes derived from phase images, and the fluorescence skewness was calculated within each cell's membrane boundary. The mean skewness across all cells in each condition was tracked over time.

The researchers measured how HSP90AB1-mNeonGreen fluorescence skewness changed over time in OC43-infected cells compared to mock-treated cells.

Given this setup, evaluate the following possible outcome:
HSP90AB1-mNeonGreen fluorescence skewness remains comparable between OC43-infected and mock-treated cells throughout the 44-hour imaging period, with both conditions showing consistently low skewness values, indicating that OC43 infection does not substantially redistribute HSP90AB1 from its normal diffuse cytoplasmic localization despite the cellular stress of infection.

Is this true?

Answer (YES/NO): NO